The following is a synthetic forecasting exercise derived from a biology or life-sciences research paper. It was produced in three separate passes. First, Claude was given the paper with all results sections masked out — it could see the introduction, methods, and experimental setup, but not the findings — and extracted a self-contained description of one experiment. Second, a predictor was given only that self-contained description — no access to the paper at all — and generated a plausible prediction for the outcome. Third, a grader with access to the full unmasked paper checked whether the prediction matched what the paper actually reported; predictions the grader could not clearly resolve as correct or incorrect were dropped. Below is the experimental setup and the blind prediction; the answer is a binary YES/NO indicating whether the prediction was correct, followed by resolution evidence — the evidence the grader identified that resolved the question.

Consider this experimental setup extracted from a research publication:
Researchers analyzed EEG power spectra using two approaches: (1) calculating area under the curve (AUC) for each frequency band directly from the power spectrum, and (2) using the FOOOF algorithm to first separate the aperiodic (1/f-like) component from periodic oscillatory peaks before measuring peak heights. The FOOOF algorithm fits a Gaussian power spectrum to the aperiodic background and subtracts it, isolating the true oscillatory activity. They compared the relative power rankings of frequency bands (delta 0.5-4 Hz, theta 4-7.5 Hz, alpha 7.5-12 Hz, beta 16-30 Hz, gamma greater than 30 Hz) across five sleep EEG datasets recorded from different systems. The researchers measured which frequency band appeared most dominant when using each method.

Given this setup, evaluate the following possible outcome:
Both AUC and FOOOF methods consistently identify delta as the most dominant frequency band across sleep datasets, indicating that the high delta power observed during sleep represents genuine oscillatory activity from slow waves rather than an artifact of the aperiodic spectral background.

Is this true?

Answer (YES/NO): NO